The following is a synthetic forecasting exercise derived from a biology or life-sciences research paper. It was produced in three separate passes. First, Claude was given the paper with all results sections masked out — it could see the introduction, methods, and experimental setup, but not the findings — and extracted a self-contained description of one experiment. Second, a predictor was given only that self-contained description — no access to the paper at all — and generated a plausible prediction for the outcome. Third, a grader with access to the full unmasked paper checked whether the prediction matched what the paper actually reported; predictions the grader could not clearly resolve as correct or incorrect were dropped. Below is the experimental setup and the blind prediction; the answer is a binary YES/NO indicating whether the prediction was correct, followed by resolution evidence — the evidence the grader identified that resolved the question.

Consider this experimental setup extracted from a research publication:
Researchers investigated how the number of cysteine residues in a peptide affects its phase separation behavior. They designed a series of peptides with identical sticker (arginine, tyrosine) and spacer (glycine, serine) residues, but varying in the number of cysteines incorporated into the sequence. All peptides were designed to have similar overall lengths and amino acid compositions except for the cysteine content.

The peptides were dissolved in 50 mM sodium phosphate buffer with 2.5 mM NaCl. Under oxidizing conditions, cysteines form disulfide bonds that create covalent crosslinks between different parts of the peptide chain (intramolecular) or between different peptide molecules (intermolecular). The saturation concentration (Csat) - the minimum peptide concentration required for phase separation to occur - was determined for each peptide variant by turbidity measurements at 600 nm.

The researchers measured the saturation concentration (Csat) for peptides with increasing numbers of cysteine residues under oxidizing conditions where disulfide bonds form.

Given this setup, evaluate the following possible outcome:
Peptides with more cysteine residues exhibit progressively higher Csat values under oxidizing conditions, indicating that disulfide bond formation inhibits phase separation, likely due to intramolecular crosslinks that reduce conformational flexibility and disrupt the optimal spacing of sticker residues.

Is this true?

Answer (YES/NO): NO